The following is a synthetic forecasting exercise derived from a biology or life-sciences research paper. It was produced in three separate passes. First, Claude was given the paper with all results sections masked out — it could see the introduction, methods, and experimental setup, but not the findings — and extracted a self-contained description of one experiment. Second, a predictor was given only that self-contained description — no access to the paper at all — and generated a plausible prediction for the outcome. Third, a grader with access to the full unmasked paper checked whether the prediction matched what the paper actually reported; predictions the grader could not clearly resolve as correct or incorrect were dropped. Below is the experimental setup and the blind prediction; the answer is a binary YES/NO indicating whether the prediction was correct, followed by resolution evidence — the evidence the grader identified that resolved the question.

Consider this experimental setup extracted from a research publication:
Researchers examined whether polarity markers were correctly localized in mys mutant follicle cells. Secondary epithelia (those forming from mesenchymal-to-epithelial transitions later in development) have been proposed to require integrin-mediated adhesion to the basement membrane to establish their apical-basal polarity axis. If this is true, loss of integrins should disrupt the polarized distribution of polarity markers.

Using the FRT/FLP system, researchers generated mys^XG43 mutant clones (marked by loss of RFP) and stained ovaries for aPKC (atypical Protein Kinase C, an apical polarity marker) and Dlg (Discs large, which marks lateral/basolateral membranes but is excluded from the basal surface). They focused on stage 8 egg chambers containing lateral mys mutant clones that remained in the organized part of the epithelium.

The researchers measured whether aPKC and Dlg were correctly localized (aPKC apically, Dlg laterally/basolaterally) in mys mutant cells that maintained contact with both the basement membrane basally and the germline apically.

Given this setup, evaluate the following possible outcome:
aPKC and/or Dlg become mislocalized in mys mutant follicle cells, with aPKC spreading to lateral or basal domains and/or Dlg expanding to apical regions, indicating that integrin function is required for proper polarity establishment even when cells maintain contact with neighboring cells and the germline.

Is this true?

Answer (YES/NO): NO